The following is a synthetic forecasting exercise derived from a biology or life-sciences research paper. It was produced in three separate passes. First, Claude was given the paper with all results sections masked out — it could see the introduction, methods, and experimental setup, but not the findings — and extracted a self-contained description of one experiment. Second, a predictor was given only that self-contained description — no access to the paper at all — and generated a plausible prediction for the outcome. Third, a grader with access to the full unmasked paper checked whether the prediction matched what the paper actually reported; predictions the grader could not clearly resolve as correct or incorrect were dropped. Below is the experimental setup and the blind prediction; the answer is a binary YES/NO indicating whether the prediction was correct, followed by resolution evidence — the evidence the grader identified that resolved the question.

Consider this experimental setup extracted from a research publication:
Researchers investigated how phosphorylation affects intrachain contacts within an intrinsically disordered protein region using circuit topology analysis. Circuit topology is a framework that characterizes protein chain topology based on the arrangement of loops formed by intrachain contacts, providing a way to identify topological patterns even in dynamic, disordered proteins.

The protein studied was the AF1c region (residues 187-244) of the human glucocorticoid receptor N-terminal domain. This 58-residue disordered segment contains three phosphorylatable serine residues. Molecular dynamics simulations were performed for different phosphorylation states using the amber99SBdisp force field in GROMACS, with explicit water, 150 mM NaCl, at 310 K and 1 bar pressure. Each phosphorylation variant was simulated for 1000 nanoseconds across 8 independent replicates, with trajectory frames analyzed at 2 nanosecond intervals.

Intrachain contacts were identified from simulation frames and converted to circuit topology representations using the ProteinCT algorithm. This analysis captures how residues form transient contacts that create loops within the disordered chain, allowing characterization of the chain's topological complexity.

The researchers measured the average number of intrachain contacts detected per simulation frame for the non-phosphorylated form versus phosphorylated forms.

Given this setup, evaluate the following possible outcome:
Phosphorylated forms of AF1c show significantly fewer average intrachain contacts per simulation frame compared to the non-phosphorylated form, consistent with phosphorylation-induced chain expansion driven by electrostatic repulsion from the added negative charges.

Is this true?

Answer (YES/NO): YES